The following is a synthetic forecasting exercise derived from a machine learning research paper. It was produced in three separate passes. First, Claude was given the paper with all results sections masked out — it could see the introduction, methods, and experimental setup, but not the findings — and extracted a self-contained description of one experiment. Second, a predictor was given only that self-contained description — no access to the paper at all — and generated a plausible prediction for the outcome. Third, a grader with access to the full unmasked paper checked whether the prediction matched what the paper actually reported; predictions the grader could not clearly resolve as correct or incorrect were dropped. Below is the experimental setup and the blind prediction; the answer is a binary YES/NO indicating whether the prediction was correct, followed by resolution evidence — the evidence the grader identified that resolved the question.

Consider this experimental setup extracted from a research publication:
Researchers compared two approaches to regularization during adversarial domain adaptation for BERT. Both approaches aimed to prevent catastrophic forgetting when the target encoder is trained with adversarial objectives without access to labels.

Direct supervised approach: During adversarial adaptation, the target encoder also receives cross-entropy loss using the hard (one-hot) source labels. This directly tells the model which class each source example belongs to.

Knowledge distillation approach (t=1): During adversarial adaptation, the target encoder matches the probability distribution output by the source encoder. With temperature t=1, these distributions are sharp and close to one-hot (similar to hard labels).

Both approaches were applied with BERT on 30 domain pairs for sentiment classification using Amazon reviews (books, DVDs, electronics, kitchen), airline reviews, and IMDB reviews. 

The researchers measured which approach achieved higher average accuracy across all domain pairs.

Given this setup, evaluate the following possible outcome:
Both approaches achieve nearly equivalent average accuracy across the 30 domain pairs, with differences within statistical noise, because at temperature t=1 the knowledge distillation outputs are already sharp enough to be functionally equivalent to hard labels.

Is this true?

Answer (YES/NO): YES